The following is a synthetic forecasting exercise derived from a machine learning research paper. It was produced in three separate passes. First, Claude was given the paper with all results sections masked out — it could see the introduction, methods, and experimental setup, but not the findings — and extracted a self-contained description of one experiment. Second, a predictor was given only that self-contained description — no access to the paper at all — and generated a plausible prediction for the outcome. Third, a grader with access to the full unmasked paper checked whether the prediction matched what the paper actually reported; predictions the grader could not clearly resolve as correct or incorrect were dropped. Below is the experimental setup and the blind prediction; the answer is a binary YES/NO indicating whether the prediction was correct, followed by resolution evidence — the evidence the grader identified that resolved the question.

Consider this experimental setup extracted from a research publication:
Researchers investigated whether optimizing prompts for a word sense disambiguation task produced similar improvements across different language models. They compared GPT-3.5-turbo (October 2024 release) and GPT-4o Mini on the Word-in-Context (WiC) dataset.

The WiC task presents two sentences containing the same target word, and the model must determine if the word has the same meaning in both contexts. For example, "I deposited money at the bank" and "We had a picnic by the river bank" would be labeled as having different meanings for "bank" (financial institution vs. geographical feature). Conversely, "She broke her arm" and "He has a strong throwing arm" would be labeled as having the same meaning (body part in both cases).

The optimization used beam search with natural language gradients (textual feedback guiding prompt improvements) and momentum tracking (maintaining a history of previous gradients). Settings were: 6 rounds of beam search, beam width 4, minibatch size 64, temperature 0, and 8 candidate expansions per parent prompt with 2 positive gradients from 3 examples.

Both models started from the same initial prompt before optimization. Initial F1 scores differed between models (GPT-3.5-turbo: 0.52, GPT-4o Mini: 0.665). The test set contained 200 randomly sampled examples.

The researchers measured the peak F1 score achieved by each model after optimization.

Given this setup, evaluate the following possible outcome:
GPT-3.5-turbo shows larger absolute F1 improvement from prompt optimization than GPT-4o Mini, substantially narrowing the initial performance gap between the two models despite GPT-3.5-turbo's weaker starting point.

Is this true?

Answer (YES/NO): YES